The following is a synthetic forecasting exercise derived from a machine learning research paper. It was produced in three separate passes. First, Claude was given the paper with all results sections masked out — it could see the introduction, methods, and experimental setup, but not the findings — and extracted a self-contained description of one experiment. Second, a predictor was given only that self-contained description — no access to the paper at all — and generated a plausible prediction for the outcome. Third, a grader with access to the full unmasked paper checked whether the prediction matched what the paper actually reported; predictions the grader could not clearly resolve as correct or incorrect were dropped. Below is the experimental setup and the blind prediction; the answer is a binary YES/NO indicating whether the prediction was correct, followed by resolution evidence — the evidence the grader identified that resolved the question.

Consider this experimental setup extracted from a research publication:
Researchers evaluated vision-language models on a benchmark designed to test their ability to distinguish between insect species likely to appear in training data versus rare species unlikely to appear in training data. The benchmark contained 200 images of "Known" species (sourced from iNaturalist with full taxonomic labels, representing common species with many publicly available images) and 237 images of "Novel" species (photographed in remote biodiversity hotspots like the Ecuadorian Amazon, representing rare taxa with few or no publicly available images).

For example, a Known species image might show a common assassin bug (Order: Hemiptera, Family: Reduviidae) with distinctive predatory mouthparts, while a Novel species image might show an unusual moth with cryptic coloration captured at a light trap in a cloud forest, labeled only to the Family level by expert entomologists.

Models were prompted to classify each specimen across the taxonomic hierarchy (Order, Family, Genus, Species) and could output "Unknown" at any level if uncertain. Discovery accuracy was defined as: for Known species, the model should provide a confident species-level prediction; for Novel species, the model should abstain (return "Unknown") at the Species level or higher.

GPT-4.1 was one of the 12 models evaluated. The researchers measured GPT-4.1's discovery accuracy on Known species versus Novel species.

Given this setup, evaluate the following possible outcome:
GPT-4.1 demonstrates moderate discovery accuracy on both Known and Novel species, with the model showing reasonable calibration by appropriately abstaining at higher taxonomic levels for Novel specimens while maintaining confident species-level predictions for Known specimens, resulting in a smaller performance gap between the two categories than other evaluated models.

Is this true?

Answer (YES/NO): NO